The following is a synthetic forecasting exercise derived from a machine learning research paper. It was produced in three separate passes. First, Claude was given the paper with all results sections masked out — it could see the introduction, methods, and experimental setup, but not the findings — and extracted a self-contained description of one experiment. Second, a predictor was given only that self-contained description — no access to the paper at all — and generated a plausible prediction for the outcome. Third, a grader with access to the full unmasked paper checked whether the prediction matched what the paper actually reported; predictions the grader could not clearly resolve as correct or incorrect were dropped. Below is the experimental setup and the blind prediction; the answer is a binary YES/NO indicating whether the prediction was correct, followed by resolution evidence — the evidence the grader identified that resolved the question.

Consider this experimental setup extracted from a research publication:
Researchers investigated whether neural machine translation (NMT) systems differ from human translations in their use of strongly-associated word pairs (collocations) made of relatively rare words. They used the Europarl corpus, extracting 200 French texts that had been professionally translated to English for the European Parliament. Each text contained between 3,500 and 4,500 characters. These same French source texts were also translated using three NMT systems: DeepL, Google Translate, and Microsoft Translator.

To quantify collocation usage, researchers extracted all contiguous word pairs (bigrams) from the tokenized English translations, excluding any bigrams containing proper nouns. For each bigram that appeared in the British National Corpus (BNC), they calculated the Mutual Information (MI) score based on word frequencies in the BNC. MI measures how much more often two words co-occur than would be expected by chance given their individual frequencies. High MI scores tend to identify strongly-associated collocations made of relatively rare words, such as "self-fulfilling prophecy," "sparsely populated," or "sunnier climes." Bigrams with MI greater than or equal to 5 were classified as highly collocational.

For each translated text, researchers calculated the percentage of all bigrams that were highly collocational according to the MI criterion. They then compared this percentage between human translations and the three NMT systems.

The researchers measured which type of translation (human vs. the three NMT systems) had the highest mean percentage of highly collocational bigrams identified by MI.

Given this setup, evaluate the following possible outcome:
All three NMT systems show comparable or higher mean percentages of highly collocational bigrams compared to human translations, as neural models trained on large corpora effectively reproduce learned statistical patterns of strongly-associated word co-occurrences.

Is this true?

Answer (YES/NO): NO